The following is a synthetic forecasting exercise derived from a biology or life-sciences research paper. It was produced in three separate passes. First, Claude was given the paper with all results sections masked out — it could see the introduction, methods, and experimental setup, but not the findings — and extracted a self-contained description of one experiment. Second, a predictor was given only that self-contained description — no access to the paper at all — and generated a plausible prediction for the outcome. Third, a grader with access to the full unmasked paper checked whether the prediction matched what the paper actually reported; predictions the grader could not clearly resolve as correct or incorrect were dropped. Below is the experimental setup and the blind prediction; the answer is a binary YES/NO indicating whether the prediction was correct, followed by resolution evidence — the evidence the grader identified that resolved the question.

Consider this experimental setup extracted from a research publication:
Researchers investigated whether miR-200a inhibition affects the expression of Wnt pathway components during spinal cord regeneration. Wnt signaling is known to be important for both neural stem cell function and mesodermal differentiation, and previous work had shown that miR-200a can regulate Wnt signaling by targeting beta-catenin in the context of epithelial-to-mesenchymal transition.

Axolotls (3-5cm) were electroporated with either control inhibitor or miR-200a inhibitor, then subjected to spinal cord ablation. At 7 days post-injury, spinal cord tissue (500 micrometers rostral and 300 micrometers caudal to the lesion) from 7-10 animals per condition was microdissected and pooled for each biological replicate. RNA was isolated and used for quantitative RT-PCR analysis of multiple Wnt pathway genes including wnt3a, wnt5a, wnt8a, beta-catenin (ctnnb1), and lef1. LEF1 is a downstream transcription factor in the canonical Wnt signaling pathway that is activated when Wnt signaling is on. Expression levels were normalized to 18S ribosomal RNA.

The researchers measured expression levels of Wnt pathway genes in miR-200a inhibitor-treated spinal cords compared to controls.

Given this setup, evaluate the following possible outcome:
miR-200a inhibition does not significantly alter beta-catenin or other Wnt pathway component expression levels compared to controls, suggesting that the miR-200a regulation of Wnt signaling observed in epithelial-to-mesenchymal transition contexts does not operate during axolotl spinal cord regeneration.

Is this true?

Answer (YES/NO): NO